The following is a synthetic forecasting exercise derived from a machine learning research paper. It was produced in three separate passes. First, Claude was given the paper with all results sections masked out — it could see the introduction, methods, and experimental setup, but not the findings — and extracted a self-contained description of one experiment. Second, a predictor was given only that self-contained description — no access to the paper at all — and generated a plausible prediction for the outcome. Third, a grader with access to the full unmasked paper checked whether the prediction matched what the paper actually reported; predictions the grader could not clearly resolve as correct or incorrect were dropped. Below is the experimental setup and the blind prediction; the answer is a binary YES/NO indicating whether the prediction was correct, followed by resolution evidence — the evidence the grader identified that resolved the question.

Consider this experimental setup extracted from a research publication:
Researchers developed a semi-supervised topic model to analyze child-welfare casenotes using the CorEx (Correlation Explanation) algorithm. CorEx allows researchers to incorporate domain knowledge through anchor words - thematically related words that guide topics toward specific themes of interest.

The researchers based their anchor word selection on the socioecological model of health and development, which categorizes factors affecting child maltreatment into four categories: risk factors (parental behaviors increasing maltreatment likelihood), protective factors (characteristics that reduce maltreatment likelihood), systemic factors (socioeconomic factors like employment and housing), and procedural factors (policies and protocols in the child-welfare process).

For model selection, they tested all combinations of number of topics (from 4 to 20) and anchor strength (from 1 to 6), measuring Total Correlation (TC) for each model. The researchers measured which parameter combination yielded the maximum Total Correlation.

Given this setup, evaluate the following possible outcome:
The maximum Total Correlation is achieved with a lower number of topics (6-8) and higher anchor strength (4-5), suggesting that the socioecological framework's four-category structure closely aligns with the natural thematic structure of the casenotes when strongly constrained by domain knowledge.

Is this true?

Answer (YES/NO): NO